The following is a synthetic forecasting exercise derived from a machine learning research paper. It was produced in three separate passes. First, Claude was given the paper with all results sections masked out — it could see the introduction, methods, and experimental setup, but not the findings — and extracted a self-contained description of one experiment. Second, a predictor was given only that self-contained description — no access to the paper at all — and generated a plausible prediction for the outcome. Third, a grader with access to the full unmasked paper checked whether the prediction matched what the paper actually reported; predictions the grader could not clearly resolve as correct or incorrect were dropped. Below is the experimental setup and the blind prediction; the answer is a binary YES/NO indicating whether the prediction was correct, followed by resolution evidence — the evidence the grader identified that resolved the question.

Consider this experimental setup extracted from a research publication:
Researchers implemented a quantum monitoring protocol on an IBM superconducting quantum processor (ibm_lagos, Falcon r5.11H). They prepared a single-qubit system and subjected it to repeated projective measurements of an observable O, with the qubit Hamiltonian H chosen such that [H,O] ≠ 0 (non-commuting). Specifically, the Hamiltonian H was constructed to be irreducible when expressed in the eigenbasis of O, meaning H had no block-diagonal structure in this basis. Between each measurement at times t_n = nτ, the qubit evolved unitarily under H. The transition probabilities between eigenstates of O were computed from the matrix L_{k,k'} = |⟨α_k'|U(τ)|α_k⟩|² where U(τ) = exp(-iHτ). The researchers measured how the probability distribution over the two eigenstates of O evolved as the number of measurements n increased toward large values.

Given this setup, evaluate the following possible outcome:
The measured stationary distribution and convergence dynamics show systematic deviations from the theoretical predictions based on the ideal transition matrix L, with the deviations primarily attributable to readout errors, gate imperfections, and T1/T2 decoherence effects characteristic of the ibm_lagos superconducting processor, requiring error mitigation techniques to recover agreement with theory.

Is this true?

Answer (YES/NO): NO